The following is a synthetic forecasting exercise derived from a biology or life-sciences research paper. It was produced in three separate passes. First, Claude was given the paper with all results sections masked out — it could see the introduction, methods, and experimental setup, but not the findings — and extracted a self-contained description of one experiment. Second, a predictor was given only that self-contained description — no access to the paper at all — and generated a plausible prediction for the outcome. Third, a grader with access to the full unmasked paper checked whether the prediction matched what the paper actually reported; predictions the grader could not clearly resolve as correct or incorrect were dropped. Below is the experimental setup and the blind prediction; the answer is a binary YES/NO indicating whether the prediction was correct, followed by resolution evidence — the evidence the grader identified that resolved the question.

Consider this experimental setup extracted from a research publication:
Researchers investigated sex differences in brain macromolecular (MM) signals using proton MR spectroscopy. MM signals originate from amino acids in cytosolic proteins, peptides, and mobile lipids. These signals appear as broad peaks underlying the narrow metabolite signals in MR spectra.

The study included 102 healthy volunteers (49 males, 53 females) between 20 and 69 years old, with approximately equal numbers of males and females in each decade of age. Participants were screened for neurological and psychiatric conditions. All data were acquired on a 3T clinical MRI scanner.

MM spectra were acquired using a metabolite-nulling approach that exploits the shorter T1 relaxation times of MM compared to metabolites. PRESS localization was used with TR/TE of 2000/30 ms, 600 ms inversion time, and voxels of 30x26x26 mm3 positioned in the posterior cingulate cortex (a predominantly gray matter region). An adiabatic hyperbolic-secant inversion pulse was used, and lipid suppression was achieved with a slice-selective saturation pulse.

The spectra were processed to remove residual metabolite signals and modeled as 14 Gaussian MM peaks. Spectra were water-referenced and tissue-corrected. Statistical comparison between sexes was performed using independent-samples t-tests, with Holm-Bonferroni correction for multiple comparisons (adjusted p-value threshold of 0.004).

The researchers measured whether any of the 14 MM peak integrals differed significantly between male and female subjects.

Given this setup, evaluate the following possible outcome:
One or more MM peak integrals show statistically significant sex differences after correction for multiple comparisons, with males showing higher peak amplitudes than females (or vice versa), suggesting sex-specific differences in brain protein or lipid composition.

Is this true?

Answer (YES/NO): NO